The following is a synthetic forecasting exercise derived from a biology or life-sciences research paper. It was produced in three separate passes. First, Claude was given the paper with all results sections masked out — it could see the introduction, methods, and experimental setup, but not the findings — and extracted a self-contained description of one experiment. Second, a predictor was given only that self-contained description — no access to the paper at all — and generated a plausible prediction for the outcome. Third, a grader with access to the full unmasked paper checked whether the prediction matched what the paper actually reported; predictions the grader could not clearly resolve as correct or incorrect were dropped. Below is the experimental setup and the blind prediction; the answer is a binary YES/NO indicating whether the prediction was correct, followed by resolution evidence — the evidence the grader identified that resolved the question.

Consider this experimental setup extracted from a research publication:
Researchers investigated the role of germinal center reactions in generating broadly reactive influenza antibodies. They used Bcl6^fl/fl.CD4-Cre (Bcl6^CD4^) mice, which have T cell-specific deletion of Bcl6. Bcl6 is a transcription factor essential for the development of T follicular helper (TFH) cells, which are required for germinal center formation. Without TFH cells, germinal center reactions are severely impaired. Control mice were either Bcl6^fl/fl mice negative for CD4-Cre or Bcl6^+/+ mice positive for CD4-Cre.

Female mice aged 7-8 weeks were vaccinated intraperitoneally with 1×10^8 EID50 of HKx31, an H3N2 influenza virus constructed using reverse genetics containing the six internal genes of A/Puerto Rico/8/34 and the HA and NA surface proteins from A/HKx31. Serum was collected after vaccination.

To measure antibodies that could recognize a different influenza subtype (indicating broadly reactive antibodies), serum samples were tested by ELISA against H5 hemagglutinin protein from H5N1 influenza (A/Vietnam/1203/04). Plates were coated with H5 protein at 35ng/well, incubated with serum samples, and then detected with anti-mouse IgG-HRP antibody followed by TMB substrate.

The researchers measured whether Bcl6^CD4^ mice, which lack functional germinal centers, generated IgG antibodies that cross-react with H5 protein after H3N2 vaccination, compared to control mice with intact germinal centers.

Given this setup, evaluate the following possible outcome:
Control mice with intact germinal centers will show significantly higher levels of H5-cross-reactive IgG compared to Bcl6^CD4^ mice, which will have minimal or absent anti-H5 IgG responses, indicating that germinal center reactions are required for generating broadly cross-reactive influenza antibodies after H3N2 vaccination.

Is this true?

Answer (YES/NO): NO